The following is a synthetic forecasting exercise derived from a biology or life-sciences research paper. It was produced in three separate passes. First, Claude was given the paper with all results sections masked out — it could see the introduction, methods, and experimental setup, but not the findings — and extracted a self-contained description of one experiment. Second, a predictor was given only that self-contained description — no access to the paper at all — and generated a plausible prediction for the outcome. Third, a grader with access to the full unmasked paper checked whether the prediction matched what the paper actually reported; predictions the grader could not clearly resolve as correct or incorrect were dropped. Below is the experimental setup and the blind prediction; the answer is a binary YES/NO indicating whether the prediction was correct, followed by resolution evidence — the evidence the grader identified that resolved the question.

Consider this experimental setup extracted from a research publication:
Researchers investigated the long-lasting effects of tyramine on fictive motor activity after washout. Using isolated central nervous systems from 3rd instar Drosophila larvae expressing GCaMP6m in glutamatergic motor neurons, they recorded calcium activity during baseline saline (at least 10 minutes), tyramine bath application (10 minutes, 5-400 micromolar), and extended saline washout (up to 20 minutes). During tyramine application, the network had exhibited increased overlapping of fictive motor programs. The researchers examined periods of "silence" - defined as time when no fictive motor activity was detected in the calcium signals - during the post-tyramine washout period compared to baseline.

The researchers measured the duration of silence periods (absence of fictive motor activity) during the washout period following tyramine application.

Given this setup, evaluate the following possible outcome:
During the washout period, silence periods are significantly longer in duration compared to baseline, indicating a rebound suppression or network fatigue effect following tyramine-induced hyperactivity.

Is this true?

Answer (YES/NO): NO